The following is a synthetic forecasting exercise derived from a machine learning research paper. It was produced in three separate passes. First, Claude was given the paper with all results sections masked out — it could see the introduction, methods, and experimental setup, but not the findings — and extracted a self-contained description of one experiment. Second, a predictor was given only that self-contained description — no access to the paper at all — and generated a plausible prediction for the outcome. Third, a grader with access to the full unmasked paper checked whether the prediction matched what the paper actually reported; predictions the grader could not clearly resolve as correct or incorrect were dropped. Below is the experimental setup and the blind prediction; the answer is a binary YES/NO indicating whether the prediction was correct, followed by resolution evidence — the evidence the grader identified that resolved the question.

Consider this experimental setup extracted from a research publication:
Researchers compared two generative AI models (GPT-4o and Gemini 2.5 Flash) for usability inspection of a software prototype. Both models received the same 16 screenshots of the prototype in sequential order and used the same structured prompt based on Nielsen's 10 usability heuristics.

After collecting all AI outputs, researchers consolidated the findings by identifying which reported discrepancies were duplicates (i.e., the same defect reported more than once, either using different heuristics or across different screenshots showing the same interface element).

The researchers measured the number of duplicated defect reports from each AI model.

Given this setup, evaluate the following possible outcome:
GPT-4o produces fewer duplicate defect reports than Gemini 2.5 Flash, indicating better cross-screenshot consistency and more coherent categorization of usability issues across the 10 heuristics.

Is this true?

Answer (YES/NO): NO